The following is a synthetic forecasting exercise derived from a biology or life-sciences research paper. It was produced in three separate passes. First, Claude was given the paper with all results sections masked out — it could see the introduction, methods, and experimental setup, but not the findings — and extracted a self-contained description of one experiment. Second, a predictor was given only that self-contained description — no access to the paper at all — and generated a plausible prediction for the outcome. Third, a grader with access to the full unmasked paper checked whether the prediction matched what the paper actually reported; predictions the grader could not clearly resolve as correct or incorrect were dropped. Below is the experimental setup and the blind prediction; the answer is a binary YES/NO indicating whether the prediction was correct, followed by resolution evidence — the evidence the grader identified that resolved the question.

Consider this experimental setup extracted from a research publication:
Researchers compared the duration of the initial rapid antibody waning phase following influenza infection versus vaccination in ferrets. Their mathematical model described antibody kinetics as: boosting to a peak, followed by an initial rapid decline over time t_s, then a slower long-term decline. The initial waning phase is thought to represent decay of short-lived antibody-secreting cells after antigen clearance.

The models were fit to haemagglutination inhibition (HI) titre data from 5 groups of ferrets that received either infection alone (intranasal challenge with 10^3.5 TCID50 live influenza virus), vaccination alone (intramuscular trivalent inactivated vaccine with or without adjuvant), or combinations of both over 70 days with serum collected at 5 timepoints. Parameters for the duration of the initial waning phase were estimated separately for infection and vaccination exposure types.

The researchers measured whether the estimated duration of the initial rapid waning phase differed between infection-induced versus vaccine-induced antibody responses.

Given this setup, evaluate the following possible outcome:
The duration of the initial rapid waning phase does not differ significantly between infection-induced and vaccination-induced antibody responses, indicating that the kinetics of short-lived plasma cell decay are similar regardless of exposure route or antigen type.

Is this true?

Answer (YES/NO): NO